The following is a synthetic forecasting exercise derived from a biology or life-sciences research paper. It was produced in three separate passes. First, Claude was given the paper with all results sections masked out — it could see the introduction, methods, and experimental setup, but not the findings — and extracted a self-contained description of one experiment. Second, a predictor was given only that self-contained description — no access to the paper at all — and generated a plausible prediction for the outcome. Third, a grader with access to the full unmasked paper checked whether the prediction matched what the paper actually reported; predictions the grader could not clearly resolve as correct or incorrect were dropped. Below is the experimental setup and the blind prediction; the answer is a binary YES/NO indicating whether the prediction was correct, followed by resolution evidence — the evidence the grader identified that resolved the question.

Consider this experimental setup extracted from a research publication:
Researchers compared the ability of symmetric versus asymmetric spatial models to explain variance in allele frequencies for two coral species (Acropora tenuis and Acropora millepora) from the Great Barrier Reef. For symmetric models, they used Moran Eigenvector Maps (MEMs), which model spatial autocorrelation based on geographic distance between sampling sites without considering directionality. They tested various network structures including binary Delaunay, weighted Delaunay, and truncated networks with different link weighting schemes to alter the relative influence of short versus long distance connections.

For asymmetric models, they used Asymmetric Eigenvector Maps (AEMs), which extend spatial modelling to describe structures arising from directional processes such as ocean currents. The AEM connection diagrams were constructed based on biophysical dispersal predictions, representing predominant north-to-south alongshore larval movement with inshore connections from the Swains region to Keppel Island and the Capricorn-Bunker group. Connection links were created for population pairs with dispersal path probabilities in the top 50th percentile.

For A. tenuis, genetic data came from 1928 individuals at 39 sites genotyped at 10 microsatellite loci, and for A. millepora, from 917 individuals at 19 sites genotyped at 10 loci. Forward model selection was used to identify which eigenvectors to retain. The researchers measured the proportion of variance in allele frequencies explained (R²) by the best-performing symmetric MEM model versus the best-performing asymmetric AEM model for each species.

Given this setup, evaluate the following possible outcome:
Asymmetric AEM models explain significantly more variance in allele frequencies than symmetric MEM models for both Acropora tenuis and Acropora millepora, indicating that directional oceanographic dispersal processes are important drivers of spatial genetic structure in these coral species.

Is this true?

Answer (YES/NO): YES